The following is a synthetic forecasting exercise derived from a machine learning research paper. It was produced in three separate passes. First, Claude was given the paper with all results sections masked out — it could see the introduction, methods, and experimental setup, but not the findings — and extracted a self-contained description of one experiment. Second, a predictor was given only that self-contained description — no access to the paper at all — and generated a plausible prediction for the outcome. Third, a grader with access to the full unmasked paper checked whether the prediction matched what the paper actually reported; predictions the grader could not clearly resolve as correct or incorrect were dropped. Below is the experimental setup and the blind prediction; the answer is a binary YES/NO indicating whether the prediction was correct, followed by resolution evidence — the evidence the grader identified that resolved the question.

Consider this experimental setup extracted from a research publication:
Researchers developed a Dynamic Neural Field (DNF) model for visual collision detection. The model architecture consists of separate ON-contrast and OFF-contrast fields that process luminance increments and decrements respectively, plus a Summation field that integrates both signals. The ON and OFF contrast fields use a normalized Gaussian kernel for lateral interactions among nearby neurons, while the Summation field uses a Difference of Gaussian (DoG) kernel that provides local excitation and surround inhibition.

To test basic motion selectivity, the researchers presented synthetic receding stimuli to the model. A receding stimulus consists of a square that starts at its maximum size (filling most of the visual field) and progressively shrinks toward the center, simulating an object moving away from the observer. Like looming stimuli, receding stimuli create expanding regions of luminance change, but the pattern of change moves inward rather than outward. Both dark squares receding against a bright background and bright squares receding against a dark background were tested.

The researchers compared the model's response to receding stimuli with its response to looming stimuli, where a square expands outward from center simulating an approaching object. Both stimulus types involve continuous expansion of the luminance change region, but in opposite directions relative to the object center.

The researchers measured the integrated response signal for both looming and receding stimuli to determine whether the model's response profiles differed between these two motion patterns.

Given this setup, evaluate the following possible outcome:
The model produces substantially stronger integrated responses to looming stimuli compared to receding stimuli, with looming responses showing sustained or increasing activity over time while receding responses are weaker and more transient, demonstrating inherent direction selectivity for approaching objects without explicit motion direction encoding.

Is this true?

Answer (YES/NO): NO